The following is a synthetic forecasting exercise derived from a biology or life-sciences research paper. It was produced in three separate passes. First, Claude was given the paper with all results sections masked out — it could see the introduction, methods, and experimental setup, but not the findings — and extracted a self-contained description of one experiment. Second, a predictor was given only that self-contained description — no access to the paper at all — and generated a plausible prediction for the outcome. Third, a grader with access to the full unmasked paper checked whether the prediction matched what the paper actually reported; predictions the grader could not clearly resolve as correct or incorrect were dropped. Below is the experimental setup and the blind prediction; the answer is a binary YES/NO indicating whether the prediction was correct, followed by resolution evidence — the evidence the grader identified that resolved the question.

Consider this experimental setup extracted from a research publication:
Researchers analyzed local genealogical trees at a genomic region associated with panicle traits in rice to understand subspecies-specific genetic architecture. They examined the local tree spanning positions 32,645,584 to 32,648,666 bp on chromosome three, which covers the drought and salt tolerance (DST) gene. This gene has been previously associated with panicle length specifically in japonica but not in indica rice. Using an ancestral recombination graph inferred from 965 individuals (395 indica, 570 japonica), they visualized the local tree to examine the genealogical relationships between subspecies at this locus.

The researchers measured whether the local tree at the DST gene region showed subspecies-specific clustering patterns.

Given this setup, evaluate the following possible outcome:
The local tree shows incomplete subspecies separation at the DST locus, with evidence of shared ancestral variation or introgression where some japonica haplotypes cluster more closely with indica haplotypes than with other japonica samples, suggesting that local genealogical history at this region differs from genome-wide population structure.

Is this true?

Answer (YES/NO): NO